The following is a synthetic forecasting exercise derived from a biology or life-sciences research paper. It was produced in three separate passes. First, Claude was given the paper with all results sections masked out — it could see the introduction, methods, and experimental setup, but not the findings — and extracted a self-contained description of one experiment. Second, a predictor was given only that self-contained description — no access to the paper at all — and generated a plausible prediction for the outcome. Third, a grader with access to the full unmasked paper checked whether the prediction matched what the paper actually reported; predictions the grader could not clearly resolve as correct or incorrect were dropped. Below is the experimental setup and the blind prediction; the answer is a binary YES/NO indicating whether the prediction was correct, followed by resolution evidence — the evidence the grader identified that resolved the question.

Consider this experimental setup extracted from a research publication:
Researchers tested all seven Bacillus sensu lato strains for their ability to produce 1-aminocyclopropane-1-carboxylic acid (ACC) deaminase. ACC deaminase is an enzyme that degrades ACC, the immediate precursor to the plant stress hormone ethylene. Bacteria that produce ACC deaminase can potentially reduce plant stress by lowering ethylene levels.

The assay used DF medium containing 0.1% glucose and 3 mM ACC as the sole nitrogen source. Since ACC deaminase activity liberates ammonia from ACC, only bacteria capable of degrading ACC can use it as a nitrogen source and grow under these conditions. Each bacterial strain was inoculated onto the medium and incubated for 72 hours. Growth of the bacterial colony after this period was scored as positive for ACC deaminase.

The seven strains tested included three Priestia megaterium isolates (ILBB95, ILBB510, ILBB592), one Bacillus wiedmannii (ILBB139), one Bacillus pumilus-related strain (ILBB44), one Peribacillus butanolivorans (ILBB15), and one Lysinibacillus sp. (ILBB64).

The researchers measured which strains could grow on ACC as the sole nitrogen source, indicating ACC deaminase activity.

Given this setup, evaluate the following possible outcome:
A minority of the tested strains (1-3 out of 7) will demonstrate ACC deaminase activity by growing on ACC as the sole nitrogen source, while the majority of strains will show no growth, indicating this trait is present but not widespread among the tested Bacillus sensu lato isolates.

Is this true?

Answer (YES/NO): NO